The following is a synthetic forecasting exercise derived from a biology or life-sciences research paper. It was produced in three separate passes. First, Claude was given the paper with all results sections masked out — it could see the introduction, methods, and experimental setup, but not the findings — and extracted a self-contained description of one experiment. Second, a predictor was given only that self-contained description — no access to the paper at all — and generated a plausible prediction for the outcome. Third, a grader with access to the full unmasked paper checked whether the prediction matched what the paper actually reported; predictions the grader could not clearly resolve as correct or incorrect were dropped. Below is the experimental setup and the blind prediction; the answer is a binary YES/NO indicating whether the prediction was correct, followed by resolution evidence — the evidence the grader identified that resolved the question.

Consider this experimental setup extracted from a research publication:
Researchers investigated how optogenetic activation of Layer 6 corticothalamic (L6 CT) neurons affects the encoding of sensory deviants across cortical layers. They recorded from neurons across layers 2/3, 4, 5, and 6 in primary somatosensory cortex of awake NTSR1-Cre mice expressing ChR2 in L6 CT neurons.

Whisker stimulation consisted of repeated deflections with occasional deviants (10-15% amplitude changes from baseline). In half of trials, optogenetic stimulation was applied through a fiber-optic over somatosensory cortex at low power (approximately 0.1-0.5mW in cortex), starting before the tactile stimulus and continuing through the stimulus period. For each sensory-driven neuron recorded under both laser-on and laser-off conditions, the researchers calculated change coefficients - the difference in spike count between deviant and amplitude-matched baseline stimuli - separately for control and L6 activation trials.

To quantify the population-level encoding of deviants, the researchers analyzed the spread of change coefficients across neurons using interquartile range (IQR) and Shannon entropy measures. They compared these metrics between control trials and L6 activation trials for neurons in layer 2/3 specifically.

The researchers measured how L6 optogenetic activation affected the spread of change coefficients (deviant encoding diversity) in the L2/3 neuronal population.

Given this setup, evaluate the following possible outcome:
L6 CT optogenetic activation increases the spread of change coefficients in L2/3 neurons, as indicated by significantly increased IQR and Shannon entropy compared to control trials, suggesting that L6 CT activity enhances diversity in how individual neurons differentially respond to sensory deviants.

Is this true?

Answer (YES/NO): NO